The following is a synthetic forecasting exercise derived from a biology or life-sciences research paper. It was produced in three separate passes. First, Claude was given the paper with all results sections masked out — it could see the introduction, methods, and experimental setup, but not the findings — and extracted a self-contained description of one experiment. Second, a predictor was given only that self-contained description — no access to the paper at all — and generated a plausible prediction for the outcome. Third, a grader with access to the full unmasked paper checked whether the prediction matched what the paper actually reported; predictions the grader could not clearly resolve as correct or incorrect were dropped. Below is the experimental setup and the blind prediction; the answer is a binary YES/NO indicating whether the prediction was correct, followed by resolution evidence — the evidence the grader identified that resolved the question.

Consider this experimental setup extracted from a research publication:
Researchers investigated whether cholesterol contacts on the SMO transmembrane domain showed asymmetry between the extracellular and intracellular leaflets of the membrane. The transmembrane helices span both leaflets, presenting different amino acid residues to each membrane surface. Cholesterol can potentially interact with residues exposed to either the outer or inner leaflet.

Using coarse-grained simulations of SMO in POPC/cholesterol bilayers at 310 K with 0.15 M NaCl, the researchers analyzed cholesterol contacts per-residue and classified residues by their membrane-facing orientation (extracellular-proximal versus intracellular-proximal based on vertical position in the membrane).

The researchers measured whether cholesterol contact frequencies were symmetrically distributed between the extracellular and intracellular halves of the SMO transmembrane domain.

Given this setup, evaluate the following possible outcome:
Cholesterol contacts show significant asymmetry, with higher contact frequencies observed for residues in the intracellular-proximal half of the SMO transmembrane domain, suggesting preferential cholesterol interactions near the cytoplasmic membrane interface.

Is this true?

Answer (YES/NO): NO